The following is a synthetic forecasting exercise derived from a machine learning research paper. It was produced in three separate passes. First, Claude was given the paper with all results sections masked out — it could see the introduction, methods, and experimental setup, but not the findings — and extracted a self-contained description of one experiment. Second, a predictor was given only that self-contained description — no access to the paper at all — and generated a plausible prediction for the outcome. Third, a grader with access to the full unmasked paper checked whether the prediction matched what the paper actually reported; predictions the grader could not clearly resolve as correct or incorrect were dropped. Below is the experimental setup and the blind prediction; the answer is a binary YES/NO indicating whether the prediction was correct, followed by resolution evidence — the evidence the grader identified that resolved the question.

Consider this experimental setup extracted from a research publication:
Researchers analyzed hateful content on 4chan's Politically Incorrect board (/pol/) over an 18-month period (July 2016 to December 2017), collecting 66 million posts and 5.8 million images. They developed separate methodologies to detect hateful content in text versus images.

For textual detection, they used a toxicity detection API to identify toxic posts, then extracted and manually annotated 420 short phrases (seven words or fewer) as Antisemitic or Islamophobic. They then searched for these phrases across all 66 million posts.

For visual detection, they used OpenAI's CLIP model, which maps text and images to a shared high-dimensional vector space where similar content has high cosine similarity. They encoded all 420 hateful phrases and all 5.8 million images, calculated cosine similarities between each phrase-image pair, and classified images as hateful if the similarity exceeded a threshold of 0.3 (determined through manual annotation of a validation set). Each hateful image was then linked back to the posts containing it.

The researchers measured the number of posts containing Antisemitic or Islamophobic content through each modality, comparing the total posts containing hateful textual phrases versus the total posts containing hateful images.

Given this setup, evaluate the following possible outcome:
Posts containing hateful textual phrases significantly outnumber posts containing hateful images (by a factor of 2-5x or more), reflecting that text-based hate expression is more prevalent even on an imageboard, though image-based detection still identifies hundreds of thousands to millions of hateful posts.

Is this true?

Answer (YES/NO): NO